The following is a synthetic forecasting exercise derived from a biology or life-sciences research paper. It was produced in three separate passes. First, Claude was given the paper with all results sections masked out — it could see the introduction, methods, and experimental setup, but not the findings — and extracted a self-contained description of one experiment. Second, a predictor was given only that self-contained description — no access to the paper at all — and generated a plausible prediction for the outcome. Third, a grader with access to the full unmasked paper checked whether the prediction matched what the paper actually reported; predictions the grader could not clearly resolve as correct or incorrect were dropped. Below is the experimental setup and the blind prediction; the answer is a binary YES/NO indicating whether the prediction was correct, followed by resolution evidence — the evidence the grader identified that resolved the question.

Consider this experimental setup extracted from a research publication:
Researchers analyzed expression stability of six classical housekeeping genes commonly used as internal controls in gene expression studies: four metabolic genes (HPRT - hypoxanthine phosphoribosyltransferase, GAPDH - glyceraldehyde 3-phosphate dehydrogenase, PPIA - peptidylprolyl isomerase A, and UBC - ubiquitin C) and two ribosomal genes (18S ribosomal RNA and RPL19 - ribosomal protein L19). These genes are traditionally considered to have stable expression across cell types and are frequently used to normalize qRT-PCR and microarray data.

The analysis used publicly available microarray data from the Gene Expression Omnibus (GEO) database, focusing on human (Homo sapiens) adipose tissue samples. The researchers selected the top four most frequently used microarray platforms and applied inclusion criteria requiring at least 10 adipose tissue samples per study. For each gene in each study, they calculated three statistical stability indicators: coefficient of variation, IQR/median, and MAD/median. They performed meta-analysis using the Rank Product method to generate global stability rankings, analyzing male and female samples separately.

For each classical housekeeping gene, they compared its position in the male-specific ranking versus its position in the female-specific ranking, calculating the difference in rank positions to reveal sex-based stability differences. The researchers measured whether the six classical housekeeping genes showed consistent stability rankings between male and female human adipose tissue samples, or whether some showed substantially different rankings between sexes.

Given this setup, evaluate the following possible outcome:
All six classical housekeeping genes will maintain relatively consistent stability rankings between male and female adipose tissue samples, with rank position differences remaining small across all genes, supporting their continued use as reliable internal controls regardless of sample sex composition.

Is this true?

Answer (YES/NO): NO